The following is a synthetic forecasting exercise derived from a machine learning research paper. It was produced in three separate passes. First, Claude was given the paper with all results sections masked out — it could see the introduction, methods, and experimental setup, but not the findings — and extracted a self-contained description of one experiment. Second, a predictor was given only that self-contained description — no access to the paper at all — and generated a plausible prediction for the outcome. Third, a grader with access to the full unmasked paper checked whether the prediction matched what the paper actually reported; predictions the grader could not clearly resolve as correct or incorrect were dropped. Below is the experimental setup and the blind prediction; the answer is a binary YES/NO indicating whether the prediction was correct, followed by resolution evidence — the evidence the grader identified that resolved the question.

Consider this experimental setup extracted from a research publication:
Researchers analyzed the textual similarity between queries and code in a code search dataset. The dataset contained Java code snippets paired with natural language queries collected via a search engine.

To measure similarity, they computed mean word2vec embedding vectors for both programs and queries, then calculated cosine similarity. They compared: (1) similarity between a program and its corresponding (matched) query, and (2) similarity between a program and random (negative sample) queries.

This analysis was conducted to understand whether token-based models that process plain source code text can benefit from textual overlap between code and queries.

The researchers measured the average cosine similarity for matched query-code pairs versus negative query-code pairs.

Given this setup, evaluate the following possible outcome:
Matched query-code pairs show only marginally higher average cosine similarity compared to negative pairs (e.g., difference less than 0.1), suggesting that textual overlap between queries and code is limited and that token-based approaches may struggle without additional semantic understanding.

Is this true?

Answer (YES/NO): NO